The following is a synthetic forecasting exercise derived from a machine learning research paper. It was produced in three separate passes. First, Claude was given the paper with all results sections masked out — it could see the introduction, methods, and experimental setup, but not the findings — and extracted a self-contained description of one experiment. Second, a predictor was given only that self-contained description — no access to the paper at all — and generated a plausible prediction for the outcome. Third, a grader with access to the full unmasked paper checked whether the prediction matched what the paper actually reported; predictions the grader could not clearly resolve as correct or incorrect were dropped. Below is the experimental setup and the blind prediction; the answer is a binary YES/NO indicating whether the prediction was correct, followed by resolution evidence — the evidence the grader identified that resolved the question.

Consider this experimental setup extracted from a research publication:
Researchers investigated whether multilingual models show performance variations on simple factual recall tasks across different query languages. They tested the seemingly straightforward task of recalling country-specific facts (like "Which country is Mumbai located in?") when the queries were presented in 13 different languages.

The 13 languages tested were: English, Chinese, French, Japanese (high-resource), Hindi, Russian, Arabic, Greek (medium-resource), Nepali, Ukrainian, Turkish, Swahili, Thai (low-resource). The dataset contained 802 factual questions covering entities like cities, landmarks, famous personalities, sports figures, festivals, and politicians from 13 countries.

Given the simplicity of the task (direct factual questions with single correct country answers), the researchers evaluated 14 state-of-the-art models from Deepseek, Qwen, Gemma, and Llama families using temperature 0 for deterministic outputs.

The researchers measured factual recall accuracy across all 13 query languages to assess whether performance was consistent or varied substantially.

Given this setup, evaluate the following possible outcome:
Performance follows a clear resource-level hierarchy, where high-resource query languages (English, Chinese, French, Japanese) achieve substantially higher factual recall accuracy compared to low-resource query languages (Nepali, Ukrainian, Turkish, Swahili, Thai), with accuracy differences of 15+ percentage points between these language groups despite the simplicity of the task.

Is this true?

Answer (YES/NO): YES